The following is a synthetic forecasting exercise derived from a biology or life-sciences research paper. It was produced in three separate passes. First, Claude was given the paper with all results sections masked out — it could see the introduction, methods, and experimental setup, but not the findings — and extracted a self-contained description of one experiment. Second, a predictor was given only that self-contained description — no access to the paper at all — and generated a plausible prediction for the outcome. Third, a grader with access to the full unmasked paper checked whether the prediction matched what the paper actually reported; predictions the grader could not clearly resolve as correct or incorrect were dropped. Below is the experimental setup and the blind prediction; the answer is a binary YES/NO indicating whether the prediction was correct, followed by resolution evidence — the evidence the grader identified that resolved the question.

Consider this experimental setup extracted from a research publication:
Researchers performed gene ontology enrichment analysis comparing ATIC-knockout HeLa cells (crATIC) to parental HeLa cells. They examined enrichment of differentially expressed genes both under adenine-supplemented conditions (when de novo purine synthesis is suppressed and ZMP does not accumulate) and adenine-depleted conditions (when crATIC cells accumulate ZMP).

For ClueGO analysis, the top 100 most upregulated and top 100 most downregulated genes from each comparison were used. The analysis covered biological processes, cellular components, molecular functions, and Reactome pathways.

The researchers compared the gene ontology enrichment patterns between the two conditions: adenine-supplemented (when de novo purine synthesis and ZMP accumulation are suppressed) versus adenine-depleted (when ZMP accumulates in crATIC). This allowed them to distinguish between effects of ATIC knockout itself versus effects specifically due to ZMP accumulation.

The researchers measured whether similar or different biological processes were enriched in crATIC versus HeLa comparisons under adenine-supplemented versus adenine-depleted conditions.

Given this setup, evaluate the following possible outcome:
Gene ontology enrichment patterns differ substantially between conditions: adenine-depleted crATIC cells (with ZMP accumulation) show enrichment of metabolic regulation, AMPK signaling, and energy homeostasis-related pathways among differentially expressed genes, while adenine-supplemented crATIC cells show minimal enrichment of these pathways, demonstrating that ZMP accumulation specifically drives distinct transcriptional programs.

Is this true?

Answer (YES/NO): NO